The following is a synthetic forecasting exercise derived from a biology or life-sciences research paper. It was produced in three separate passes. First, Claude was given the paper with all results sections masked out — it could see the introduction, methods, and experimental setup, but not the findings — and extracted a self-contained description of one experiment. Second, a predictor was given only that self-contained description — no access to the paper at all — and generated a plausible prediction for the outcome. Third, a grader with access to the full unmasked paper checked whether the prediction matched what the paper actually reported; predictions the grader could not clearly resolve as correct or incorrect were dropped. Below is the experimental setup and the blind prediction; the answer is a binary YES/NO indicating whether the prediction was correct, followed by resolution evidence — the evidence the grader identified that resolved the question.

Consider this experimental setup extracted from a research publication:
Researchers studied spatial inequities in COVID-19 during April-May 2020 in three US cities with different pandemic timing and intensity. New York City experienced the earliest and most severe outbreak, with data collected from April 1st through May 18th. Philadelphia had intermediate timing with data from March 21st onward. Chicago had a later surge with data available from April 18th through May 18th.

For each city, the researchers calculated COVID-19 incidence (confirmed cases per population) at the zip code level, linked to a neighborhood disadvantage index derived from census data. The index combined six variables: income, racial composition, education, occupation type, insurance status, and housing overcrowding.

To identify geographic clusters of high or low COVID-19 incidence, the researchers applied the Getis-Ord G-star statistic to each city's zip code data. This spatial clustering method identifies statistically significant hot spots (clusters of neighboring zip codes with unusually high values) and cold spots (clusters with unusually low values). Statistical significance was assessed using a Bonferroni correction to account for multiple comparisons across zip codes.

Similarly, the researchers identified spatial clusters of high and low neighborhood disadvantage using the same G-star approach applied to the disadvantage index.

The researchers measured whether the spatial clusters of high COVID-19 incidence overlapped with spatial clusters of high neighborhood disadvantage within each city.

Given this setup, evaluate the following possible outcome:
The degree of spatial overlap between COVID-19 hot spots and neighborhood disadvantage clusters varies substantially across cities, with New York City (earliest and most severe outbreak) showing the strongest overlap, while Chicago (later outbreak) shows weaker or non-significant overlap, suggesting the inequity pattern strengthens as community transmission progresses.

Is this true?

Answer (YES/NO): NO